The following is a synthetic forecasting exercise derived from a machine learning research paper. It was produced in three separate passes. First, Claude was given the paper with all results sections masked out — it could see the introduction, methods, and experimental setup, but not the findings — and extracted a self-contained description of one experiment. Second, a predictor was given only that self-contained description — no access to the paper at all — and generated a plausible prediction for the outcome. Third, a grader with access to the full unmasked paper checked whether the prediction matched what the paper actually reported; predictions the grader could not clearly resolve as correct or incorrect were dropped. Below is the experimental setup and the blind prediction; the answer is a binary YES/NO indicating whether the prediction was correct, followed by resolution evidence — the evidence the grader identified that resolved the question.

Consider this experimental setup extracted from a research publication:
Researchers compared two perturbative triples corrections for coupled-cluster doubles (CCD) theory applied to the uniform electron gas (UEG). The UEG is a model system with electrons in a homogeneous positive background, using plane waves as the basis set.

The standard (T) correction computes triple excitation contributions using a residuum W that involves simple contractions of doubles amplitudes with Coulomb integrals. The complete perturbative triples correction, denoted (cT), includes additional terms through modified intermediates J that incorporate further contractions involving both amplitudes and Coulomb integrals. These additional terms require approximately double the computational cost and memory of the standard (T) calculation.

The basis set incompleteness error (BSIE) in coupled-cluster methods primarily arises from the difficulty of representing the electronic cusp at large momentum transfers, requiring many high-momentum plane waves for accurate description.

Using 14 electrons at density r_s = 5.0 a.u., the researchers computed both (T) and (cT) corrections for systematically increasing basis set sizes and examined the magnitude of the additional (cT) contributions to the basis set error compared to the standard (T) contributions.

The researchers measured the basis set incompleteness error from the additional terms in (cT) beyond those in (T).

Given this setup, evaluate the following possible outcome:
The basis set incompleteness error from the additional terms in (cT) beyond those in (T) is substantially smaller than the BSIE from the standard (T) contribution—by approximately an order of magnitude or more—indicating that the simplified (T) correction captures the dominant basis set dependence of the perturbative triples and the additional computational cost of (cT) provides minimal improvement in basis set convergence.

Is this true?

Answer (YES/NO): YES